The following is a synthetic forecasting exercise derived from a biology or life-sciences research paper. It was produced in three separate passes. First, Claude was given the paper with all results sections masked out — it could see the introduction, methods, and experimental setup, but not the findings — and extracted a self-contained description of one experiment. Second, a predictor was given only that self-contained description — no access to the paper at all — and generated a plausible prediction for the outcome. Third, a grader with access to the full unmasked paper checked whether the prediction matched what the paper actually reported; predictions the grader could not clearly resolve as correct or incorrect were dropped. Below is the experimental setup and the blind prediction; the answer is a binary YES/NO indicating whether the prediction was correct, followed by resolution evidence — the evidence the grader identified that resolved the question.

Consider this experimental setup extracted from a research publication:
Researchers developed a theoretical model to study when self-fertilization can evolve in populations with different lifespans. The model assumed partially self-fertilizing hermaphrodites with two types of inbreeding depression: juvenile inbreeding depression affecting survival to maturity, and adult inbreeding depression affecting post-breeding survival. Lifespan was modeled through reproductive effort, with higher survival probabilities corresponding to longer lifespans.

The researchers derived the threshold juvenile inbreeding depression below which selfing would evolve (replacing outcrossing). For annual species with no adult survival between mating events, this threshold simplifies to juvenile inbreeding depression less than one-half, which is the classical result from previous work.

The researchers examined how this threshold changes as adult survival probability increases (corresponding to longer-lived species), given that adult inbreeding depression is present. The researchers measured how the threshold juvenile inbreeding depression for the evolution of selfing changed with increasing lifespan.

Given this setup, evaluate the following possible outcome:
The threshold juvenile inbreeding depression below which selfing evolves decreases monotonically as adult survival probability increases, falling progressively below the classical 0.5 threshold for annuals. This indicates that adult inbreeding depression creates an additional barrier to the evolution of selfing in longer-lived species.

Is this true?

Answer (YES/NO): YES